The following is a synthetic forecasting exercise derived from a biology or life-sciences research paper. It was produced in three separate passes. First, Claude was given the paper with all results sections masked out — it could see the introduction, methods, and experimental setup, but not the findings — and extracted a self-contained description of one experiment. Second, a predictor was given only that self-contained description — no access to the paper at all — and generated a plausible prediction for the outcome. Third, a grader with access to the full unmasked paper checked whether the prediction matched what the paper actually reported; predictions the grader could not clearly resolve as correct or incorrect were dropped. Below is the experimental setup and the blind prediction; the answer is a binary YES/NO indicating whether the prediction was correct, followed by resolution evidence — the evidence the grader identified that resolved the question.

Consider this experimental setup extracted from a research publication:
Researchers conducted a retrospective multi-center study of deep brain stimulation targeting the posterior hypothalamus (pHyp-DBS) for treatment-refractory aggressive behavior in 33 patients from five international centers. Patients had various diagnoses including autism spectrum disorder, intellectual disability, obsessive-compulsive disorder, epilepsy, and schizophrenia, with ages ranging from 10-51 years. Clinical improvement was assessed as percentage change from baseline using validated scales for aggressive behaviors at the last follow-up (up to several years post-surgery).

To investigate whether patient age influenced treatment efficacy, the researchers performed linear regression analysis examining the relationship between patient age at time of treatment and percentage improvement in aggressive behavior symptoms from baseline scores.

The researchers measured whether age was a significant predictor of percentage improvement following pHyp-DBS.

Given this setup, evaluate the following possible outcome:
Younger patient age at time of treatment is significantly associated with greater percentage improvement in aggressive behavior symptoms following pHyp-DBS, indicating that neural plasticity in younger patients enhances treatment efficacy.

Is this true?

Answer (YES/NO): YES